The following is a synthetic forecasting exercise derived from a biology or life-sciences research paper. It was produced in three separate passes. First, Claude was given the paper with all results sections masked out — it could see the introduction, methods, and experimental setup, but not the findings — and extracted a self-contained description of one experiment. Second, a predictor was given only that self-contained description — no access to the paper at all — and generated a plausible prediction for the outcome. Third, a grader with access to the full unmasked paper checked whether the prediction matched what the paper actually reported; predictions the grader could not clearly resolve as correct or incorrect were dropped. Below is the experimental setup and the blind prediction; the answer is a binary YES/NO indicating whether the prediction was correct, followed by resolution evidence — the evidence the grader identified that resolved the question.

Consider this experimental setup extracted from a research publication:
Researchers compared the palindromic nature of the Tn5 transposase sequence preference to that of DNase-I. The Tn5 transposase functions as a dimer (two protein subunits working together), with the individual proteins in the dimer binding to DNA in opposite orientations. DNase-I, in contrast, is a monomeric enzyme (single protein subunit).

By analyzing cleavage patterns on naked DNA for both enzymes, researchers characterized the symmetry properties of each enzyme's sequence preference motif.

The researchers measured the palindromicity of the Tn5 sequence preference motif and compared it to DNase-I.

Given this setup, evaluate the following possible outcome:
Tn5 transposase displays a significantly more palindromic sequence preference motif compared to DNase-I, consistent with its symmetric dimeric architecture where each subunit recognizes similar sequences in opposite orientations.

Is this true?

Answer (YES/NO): YES